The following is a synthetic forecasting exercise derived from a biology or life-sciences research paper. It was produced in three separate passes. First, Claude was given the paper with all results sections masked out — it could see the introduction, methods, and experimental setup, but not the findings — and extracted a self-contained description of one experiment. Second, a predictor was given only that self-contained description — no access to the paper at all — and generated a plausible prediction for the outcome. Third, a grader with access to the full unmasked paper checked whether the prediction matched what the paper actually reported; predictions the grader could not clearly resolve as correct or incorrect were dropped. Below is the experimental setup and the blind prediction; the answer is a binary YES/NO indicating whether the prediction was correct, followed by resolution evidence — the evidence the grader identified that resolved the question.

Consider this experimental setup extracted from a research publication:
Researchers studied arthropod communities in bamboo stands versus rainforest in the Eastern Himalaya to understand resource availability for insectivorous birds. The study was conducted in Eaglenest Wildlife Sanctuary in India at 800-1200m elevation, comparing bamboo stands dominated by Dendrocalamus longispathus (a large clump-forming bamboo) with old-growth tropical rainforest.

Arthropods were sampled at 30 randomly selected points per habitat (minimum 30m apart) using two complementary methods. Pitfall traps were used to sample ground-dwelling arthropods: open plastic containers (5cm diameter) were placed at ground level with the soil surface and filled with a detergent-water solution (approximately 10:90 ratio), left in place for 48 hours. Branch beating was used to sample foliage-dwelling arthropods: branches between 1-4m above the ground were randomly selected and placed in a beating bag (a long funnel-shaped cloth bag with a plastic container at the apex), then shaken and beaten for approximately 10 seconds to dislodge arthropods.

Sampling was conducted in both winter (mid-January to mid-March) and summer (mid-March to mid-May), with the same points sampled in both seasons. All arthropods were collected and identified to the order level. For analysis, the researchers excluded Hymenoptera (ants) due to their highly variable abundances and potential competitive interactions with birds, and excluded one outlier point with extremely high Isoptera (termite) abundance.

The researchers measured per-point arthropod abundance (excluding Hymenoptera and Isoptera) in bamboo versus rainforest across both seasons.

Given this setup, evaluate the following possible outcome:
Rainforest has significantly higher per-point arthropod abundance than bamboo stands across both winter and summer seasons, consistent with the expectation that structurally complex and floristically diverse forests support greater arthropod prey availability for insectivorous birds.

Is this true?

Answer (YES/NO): NO